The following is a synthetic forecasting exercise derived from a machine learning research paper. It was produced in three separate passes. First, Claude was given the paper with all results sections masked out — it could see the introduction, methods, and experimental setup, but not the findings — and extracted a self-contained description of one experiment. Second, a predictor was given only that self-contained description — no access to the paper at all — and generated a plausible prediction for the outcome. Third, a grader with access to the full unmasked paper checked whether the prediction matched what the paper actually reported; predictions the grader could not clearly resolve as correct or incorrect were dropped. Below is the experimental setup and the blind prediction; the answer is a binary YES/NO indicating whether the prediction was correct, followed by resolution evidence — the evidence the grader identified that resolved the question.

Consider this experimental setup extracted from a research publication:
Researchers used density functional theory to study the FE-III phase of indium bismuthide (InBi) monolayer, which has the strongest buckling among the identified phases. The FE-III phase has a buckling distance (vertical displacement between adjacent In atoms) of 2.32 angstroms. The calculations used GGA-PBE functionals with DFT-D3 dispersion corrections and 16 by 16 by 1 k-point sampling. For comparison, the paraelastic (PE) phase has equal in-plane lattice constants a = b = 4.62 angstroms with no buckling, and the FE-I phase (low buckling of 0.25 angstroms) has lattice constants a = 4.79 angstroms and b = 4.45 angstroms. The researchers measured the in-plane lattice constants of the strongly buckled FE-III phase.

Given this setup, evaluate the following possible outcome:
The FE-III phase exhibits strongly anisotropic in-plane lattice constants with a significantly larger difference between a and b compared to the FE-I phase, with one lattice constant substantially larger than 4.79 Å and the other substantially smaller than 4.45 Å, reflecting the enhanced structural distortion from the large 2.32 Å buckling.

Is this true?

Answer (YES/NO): NO